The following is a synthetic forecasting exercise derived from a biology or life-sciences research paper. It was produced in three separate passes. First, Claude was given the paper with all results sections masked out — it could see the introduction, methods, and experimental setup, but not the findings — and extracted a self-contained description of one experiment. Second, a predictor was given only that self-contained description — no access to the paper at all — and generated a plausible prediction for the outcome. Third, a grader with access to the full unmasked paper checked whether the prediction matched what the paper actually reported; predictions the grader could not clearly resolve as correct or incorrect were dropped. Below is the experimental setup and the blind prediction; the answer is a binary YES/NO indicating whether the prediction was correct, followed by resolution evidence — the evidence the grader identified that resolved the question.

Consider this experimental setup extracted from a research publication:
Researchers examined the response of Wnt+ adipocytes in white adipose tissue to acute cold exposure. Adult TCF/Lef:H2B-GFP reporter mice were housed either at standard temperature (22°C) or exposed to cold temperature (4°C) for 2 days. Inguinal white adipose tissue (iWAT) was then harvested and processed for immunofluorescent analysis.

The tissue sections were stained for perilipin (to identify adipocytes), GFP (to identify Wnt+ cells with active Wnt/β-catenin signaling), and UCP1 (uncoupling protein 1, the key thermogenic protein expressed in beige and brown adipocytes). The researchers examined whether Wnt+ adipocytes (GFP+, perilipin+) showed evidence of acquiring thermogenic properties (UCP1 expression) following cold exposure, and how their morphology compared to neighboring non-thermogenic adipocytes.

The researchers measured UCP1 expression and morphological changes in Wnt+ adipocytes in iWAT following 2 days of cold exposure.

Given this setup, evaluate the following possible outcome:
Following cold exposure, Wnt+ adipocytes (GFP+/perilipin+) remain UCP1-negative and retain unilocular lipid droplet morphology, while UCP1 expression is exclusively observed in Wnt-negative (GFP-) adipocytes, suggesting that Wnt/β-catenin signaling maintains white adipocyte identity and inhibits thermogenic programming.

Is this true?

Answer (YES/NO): NO